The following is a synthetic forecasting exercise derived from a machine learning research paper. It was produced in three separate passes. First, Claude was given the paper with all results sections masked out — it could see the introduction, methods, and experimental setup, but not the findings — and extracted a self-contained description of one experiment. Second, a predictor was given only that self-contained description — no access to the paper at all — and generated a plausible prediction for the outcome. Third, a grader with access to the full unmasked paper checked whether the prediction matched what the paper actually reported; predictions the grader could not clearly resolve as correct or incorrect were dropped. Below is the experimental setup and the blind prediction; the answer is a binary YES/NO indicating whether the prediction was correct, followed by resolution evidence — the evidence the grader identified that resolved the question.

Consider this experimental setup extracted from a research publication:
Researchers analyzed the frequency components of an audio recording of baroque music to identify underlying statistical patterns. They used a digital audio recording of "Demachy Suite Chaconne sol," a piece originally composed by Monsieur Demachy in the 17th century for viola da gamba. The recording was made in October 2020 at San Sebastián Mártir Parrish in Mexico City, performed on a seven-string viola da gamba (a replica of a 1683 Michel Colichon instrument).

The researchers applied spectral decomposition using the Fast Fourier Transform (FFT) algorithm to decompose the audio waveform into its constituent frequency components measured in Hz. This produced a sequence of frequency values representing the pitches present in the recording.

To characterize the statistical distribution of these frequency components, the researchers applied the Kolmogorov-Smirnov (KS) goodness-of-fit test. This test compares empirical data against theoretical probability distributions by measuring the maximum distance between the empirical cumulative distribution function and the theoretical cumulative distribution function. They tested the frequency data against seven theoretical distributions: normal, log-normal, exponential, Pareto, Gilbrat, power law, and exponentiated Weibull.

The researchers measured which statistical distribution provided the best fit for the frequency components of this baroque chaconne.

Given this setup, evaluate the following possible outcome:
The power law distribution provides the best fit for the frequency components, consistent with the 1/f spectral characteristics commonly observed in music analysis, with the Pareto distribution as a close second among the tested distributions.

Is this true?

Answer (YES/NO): NO